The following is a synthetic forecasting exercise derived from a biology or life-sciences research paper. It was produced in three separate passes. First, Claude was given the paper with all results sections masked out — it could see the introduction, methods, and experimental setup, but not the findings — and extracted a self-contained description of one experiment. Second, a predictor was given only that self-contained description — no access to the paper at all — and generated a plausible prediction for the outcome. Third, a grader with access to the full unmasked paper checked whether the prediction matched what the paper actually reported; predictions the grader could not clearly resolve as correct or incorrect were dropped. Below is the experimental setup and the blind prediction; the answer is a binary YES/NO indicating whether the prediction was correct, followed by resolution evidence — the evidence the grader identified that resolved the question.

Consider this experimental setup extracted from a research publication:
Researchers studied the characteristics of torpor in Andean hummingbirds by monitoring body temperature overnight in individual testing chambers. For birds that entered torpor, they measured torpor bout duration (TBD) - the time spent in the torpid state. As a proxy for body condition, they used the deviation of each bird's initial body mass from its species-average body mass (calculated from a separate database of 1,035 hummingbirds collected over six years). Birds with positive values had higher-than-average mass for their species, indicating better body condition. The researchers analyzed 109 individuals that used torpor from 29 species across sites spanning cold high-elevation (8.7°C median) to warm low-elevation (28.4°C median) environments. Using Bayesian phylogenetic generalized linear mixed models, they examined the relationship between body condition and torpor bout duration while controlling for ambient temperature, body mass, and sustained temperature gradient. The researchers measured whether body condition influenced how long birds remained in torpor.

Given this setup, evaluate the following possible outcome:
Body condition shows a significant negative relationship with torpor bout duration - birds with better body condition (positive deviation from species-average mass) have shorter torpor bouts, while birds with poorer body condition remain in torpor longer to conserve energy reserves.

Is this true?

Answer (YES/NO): YES